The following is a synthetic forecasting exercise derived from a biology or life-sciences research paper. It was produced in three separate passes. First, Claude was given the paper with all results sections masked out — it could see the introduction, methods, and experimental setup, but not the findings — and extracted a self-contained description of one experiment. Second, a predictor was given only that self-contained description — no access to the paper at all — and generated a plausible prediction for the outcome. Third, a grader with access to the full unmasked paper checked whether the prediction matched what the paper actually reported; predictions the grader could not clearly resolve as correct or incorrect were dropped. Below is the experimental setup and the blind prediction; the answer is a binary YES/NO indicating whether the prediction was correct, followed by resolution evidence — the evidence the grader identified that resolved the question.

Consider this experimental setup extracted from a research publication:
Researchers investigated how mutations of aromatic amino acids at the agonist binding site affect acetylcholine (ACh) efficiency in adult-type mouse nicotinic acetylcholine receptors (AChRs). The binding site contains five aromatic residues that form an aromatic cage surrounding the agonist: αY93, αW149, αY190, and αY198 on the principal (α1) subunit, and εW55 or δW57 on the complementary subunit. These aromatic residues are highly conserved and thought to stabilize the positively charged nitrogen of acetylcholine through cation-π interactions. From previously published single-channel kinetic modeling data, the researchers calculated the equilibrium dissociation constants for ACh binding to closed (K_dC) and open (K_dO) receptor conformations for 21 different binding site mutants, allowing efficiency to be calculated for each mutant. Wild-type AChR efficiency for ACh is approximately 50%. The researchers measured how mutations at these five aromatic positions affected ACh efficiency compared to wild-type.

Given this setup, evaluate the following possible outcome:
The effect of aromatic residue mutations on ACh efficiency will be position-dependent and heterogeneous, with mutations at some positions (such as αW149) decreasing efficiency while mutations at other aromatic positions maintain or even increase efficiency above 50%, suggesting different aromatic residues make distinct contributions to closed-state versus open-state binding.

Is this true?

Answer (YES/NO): NO